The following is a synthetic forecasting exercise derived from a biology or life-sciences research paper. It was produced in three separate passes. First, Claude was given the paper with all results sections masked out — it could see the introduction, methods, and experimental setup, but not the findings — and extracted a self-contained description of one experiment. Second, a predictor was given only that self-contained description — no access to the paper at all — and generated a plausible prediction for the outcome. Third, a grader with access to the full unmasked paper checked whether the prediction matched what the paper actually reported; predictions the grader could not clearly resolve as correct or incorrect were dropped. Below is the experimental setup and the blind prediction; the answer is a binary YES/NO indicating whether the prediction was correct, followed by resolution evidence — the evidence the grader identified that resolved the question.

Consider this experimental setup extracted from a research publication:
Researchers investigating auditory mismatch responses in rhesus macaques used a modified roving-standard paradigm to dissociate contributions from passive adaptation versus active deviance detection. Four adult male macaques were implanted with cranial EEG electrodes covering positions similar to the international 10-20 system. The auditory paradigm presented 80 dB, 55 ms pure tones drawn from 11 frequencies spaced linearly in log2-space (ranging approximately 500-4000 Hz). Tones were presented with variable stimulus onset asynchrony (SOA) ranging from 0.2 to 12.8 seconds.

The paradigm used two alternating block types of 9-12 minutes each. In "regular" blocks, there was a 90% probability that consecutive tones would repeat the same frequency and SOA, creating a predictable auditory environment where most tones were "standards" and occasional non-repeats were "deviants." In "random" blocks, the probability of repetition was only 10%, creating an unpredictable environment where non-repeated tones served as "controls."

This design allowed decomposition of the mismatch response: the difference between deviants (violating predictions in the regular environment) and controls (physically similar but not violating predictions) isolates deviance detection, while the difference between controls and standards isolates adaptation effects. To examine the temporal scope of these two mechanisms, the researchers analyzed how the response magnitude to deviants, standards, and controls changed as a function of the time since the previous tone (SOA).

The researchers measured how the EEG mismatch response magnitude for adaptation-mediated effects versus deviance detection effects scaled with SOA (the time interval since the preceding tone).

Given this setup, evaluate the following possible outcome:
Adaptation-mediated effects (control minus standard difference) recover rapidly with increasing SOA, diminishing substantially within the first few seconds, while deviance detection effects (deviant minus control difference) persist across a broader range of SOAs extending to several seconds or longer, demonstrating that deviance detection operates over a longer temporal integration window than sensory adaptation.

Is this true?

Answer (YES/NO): YES